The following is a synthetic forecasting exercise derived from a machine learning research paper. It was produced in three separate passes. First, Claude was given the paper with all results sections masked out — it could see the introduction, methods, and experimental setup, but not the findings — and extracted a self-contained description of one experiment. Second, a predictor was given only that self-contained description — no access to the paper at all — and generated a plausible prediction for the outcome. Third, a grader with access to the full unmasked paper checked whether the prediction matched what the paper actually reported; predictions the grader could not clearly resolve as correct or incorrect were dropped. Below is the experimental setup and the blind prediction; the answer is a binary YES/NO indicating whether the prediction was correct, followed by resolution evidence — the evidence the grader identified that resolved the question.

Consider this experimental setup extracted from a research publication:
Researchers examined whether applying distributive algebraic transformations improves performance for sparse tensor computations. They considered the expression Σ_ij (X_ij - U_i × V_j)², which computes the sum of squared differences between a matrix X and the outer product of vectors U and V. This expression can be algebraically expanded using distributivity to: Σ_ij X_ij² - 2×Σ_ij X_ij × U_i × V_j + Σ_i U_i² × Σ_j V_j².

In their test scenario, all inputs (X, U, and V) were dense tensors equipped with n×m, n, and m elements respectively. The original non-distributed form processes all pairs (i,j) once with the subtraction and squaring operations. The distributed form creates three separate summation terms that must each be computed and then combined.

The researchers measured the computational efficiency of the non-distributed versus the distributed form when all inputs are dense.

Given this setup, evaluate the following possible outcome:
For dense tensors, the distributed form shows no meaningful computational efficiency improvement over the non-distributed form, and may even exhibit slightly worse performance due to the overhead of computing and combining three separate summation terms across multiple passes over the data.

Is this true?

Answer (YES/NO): YES